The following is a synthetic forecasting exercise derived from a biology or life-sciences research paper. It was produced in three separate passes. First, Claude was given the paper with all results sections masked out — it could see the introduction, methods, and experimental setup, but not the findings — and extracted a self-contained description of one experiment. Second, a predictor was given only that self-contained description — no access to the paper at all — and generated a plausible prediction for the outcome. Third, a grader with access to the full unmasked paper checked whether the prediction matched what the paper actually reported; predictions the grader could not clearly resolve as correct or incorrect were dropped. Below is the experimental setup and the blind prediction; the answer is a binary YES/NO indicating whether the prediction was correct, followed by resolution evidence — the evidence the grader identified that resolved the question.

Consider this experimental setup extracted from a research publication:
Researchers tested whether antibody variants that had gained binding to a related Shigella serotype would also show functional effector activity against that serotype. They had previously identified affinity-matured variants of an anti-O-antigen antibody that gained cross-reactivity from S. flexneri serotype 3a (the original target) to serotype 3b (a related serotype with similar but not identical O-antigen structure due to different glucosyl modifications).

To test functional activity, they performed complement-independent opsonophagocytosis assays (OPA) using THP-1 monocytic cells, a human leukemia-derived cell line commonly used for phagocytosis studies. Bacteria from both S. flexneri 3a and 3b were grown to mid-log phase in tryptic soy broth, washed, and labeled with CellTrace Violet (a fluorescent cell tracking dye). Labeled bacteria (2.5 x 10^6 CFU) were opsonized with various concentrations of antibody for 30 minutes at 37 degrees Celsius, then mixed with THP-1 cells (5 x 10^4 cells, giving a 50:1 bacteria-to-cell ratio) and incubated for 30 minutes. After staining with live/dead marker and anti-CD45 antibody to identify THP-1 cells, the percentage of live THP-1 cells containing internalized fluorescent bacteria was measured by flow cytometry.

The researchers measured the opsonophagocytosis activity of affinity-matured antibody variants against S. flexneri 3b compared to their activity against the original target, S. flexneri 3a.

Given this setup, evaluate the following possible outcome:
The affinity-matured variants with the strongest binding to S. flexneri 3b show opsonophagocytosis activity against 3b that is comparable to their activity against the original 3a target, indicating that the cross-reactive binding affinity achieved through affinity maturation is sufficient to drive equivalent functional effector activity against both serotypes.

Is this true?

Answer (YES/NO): NO